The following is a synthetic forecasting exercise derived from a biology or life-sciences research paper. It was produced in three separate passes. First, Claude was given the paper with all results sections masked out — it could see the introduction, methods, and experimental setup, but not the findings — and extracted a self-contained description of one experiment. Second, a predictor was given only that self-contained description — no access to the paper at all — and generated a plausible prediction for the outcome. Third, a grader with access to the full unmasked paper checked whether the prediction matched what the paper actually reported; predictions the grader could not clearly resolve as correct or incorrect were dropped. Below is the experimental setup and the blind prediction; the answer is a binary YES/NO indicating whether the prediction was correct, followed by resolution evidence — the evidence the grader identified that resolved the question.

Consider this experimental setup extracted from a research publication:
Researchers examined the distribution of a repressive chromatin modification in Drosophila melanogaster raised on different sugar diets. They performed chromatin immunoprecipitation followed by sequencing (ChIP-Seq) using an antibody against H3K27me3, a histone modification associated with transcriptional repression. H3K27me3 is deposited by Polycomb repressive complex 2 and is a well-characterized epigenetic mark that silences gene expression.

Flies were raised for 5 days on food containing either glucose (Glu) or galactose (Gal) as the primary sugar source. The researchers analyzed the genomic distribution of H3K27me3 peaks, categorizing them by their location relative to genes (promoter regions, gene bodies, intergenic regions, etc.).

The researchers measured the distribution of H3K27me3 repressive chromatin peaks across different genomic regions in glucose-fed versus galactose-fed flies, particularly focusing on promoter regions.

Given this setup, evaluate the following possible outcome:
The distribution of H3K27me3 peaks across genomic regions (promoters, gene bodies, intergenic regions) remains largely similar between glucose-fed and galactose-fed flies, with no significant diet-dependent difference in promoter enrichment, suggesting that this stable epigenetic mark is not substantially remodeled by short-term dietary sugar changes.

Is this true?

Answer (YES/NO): NO